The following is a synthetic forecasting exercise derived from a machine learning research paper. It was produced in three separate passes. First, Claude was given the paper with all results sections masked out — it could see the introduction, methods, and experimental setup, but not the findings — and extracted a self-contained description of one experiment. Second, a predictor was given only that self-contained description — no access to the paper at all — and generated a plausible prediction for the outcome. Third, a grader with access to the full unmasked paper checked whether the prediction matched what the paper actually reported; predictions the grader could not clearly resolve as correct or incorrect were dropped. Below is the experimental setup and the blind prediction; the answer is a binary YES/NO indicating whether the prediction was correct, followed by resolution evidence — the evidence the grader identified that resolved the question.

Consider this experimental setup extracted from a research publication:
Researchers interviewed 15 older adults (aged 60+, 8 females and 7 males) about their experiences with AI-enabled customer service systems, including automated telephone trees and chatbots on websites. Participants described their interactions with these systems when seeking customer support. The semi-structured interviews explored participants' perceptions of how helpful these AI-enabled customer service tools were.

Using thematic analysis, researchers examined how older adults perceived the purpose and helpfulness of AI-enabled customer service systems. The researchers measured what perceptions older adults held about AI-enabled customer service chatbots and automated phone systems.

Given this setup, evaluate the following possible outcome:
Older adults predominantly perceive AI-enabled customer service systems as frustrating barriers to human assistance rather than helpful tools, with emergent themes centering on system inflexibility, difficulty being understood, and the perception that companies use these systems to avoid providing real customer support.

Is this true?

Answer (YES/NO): NO